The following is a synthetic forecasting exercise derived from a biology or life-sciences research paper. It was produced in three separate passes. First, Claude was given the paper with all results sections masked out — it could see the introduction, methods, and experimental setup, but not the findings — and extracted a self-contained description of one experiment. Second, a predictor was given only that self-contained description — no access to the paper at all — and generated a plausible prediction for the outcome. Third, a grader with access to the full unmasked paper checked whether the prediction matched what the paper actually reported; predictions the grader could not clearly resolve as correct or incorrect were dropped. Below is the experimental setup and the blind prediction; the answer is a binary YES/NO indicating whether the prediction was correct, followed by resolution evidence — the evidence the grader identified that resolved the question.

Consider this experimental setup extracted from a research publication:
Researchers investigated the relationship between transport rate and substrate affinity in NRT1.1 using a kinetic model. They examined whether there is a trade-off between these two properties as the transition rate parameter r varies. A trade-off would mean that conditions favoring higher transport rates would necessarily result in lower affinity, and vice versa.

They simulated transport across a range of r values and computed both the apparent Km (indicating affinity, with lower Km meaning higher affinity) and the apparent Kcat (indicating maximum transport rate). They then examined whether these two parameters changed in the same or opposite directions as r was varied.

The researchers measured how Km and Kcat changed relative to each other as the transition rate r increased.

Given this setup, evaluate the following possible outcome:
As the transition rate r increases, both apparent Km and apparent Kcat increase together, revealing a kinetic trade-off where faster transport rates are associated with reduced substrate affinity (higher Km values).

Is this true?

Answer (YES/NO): YES